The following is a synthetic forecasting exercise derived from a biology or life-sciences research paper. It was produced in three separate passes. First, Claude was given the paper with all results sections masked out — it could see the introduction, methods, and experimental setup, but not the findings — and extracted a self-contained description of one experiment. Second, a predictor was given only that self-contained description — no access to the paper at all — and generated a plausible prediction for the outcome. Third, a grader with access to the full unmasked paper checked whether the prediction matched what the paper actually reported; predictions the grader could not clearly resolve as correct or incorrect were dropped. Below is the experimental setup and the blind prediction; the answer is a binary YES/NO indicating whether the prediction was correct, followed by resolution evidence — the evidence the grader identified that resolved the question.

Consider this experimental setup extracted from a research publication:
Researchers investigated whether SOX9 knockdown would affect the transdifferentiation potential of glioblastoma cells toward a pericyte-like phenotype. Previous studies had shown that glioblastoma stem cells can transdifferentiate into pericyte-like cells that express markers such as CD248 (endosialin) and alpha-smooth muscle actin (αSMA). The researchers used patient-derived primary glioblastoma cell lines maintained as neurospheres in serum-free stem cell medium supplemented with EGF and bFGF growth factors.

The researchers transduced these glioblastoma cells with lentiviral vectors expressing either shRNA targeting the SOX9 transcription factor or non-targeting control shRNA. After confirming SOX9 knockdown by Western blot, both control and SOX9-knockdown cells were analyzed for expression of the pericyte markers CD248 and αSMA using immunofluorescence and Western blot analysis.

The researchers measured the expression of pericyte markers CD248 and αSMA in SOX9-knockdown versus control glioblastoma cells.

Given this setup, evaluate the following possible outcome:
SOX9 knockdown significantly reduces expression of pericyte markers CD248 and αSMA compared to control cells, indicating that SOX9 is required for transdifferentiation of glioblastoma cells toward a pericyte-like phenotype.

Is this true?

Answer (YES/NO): YES